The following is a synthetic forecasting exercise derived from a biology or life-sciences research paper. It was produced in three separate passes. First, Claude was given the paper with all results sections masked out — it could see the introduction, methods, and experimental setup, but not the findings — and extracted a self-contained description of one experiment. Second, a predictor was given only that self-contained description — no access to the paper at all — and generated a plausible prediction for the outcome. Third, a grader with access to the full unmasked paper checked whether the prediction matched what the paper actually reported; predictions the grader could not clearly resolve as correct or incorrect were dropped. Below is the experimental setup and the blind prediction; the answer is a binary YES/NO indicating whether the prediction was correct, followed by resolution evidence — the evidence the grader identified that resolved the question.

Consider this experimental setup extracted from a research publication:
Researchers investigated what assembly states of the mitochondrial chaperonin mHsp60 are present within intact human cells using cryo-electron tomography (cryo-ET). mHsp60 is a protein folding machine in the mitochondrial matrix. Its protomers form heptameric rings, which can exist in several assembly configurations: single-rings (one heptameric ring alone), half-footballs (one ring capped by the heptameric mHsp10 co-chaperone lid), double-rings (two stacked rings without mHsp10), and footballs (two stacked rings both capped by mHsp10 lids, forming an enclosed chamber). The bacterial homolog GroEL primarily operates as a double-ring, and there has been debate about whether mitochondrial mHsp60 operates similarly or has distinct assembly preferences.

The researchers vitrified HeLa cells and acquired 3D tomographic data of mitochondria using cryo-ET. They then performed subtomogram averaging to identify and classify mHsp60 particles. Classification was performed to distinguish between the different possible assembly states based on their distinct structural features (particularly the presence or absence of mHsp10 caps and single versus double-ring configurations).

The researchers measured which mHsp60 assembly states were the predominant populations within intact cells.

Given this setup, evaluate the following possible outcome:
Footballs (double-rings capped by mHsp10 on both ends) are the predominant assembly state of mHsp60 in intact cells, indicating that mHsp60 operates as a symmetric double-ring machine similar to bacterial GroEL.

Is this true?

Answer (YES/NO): NO